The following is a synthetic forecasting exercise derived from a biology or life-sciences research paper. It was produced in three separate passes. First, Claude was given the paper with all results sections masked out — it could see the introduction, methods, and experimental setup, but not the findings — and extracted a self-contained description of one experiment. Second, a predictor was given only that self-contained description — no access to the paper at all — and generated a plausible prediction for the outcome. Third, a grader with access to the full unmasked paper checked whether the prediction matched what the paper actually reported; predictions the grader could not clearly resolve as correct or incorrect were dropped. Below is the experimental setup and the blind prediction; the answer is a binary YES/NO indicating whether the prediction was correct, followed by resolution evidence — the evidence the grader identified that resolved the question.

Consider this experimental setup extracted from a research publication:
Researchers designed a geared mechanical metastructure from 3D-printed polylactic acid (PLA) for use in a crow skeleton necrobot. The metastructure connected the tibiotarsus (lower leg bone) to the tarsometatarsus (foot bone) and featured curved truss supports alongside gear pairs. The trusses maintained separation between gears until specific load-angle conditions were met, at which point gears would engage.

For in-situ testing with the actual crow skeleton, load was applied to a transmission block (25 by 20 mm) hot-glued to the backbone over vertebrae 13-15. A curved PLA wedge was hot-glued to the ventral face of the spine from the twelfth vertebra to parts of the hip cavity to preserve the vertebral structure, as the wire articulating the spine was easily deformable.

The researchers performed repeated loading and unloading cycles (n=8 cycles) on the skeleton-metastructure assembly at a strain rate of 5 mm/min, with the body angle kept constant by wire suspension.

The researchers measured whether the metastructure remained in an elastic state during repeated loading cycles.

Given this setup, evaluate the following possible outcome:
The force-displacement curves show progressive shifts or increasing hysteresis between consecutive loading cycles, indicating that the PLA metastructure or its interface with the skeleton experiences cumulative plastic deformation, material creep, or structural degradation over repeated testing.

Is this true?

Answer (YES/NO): NO